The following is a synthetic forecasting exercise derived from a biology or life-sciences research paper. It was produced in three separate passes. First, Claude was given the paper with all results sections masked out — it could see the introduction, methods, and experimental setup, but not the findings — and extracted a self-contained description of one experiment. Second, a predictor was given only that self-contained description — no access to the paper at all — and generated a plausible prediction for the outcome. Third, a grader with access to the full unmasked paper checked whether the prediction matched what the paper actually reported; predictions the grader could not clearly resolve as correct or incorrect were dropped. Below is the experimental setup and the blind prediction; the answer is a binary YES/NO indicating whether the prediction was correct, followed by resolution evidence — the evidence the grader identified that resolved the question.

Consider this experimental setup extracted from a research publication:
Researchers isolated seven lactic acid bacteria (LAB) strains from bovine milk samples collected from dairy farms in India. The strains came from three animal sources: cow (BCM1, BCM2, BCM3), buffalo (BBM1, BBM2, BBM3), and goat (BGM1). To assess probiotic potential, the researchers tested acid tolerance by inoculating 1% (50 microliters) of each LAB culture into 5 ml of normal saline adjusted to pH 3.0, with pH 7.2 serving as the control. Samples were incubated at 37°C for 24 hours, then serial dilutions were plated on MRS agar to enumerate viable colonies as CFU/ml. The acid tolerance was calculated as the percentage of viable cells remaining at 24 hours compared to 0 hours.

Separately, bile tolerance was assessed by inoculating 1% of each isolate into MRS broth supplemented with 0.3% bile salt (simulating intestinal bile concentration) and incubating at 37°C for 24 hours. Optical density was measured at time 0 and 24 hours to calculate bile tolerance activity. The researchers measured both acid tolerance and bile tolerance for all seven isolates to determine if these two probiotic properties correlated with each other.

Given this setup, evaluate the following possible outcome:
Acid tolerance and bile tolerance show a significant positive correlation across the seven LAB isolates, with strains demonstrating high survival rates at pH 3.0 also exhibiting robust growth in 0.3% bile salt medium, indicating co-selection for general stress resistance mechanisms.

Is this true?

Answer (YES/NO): NO